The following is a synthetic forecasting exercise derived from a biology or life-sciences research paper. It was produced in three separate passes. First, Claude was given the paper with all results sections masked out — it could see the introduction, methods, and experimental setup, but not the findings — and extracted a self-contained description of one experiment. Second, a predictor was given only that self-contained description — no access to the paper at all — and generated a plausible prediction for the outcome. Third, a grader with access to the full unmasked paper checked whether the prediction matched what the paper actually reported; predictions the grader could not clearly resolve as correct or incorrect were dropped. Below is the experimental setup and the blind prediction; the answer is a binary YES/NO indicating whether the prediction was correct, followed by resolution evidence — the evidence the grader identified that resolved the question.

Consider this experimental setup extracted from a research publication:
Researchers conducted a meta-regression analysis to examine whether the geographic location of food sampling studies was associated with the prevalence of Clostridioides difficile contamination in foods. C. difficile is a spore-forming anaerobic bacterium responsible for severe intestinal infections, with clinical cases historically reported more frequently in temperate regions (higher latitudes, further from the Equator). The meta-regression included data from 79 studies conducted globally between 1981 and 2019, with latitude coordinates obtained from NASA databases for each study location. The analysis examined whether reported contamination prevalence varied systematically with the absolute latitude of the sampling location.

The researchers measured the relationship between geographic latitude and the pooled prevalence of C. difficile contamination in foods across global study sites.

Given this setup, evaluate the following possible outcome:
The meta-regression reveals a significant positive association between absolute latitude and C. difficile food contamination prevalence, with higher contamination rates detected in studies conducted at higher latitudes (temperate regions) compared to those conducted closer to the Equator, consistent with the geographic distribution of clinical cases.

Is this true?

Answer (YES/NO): NO